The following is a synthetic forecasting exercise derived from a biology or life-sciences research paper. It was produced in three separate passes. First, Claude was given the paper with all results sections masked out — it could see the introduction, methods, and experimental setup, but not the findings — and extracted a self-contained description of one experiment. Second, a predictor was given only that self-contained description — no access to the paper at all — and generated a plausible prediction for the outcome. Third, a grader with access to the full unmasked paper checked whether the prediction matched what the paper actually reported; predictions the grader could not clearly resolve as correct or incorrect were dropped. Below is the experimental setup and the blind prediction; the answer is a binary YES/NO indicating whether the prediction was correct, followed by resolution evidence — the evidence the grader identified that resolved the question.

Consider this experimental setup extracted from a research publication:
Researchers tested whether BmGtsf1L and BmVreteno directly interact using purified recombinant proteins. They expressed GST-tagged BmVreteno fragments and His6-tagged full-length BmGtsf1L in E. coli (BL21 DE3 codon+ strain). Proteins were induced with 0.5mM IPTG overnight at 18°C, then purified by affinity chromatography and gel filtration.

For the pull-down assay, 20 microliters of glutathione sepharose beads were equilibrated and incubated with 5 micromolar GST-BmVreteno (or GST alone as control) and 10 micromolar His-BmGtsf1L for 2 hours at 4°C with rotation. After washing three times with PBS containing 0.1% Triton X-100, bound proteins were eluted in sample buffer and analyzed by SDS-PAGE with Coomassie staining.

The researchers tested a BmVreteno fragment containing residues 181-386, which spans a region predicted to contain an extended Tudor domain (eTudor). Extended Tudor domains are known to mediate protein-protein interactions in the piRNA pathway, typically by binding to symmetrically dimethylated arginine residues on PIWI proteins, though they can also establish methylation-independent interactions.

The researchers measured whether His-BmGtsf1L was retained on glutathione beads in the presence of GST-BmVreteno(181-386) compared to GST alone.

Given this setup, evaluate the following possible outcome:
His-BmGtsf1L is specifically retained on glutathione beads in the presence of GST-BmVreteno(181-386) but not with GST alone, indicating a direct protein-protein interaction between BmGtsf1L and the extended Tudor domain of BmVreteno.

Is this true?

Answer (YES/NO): NO